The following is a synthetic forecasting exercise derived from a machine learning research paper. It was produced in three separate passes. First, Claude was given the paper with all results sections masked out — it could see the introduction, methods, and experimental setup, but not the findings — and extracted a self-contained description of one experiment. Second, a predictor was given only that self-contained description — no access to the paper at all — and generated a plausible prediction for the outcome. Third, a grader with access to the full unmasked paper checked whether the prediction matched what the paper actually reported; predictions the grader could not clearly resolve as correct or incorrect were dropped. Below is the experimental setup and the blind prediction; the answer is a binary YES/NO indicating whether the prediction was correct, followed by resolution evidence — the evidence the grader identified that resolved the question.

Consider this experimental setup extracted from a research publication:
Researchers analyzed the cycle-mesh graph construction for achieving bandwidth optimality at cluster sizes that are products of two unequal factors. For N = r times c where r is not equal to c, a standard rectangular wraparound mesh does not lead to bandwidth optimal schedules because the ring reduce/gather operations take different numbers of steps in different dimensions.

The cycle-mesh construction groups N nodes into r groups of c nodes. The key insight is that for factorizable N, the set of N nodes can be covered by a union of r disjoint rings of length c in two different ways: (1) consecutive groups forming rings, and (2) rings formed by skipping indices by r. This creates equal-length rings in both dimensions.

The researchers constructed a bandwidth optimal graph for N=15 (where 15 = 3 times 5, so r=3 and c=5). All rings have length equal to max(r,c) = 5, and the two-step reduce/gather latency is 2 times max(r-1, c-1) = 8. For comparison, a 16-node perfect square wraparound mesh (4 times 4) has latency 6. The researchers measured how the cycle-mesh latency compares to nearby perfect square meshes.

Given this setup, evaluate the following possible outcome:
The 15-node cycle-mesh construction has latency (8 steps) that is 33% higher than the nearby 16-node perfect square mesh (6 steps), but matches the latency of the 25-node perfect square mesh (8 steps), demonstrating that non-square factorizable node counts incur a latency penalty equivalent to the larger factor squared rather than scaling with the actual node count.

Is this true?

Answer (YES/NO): NO